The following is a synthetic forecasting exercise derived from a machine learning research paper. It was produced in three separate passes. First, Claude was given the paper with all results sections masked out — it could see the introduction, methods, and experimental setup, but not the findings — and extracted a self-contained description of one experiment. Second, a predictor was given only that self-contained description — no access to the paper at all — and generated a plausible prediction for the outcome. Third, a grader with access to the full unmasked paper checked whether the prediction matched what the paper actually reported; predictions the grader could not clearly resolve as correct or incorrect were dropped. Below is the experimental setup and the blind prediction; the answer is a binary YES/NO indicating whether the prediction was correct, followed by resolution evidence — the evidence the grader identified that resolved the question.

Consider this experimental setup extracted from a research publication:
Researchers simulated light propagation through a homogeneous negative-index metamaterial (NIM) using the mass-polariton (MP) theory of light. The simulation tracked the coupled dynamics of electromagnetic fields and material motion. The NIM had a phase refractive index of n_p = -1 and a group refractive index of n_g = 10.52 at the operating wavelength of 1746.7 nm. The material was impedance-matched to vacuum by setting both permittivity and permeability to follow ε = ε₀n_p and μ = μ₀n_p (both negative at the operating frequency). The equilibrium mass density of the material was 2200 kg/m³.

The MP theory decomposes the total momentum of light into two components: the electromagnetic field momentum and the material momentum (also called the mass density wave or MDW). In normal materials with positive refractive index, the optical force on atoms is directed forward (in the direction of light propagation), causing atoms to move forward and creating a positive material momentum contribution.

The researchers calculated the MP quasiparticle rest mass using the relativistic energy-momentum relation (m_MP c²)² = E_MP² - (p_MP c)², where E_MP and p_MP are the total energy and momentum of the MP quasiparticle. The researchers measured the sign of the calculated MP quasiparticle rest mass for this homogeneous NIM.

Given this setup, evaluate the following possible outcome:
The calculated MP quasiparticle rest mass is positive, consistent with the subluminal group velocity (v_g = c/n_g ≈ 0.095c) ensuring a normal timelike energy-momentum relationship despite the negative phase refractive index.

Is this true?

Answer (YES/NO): NO